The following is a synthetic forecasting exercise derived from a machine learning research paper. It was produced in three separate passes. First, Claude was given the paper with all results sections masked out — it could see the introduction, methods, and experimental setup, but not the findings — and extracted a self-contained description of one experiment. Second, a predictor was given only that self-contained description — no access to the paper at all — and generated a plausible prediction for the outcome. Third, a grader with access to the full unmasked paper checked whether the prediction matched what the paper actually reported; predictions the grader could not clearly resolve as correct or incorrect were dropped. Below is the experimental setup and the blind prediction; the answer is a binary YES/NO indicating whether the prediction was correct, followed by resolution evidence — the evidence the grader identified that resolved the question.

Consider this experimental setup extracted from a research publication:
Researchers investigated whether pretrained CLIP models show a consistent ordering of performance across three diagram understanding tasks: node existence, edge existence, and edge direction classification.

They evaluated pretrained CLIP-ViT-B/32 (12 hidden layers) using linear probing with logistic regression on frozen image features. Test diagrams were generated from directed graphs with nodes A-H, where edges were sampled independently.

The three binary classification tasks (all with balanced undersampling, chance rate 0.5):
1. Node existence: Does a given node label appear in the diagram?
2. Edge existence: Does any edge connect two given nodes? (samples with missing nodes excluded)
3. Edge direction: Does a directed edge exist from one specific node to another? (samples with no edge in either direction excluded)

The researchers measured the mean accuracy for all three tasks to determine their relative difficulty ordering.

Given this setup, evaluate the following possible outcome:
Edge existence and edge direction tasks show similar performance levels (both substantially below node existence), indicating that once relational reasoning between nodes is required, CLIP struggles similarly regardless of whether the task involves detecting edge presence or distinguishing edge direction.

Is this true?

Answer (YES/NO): NO